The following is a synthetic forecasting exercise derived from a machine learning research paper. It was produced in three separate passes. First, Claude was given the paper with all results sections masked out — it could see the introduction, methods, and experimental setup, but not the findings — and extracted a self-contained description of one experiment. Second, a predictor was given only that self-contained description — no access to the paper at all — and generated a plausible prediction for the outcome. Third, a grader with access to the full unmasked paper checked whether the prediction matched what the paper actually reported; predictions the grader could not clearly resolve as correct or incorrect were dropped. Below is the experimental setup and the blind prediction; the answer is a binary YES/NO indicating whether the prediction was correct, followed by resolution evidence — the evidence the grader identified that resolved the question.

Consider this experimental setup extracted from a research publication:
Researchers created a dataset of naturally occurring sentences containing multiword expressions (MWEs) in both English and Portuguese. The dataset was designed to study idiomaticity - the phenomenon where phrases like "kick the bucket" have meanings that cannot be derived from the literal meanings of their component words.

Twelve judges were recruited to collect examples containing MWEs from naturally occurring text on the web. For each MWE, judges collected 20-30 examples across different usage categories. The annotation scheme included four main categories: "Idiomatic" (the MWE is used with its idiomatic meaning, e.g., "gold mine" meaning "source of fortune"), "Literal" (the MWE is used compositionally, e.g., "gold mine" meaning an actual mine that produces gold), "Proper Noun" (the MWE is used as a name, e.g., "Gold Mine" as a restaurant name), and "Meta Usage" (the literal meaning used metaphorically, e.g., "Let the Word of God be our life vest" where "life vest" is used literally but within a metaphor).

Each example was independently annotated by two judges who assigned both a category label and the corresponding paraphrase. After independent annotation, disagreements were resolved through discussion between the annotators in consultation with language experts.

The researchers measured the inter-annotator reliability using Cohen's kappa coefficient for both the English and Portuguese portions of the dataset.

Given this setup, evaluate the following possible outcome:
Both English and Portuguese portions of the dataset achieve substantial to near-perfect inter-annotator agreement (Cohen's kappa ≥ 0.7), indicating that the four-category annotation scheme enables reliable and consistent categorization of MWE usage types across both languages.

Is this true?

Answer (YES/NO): YES